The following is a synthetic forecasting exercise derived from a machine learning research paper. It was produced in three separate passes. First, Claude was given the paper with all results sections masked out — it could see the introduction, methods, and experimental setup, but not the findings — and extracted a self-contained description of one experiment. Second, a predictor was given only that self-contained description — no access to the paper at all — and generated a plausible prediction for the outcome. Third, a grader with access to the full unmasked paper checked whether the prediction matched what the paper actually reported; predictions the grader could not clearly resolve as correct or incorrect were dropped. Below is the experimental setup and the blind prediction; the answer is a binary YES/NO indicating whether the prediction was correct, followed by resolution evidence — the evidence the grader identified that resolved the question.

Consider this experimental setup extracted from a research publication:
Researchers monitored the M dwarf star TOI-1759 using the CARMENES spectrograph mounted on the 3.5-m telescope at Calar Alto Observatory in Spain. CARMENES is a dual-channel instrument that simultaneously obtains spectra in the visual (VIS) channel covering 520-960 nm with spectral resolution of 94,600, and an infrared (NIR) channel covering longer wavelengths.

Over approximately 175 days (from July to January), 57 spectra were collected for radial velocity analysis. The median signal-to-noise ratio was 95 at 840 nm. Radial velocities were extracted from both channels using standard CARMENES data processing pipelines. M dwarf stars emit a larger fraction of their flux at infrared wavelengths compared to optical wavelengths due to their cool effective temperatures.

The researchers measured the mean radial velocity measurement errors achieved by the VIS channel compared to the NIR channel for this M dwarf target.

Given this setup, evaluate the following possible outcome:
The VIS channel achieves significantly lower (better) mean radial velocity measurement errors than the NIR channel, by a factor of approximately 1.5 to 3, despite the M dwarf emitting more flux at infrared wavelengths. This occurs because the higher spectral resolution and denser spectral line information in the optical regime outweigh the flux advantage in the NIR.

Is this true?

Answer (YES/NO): NO